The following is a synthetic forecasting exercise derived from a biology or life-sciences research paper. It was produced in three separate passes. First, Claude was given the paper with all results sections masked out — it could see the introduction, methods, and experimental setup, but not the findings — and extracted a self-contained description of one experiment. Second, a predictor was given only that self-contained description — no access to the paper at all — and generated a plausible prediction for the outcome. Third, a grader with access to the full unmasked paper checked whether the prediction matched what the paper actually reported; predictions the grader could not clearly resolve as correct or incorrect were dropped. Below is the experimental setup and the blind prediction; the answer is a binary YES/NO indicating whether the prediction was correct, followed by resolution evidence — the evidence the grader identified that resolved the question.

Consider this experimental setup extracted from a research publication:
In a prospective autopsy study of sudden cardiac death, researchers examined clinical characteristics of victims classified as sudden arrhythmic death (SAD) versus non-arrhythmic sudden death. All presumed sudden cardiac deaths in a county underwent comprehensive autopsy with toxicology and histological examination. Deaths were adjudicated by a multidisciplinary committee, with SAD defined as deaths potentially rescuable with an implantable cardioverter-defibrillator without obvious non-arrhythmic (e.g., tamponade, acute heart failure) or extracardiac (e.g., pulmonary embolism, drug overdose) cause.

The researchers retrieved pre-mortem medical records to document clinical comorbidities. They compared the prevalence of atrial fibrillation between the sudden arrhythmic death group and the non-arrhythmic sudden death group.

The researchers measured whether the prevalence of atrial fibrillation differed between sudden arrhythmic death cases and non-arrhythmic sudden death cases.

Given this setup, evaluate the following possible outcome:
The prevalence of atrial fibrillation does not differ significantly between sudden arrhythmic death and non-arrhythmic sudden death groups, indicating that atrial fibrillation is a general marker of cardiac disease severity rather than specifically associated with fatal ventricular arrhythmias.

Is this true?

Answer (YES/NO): YES